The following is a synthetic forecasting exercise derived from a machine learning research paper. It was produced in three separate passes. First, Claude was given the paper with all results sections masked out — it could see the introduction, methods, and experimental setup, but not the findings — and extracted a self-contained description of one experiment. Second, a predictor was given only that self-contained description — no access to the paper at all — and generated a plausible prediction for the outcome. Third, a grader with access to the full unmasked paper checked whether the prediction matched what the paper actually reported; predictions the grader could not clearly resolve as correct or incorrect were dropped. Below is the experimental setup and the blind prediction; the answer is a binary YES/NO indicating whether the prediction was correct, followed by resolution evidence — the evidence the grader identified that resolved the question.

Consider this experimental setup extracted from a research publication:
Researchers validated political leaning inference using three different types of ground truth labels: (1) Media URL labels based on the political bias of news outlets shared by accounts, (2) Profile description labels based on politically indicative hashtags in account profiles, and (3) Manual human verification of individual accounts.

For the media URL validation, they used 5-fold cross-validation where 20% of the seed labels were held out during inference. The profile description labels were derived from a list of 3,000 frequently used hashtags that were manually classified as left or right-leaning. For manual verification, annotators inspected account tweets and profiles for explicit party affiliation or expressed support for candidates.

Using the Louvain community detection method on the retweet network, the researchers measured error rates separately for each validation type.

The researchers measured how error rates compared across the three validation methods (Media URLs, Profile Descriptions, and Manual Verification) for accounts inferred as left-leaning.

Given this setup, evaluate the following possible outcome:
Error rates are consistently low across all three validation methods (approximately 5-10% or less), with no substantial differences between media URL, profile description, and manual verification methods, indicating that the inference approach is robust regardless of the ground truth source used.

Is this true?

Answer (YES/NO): NO